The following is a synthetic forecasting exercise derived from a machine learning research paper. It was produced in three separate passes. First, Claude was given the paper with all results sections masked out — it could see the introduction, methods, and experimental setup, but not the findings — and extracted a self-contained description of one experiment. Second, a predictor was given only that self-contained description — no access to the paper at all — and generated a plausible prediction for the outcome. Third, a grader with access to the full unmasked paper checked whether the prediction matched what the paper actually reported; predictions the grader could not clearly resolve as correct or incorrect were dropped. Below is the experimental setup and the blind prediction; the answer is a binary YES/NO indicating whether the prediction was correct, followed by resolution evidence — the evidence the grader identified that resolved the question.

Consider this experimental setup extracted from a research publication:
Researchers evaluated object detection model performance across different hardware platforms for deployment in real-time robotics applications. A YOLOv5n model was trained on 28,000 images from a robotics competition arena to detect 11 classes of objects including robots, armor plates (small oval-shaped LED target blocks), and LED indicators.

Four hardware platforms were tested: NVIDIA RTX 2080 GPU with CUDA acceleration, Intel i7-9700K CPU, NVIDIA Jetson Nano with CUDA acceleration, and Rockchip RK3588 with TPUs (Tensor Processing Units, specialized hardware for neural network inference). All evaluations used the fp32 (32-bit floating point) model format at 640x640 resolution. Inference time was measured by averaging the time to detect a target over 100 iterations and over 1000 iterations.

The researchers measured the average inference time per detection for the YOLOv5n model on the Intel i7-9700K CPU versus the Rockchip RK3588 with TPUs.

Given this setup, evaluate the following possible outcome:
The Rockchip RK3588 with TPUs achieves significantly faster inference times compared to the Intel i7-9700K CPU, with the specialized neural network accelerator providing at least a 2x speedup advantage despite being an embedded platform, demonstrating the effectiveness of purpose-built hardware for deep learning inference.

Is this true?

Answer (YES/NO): NO